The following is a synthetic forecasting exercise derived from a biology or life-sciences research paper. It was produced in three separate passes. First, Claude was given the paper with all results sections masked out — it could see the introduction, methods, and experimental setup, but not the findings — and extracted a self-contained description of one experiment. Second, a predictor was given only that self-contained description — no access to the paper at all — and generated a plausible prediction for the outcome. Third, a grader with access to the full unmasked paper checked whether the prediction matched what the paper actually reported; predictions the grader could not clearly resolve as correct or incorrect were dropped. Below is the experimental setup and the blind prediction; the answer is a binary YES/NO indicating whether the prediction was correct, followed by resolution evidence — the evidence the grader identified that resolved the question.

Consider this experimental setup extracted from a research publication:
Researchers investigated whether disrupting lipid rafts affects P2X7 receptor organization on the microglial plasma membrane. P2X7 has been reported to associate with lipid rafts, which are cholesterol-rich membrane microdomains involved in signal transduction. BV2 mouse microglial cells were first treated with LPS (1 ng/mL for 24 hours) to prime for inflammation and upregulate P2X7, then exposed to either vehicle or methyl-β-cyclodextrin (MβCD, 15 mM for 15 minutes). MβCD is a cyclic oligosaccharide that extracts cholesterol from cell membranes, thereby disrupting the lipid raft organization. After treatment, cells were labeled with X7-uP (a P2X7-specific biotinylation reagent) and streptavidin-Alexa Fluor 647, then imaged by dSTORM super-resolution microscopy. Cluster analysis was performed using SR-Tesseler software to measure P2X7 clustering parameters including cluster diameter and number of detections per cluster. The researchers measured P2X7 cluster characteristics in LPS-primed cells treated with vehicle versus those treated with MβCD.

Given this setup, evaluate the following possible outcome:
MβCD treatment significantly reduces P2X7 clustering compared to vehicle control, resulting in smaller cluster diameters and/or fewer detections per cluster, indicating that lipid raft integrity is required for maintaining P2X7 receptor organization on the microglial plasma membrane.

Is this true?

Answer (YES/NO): NO